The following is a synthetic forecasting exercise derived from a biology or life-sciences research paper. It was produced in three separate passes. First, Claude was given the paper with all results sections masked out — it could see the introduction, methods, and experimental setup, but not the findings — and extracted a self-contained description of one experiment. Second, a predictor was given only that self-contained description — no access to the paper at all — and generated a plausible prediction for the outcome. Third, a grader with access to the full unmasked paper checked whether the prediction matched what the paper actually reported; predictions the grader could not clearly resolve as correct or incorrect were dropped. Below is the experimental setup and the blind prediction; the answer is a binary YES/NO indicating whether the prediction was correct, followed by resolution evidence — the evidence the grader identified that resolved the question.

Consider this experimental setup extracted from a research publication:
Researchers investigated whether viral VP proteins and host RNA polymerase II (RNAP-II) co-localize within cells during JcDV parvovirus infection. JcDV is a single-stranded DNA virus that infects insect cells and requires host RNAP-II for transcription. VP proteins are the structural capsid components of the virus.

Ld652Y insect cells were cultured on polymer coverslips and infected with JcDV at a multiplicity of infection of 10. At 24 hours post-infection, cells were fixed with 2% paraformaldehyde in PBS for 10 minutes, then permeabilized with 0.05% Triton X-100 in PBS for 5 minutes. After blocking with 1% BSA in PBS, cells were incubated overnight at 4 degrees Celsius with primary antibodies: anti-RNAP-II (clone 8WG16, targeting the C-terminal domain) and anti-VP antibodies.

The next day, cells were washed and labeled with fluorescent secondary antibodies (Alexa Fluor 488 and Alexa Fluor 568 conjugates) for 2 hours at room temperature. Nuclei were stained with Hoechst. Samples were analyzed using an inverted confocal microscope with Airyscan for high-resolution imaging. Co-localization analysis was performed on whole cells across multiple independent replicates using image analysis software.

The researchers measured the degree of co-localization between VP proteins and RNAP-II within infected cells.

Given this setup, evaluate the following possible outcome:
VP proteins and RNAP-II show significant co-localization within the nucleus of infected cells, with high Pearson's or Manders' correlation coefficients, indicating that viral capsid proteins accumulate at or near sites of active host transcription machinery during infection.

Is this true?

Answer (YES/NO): YES